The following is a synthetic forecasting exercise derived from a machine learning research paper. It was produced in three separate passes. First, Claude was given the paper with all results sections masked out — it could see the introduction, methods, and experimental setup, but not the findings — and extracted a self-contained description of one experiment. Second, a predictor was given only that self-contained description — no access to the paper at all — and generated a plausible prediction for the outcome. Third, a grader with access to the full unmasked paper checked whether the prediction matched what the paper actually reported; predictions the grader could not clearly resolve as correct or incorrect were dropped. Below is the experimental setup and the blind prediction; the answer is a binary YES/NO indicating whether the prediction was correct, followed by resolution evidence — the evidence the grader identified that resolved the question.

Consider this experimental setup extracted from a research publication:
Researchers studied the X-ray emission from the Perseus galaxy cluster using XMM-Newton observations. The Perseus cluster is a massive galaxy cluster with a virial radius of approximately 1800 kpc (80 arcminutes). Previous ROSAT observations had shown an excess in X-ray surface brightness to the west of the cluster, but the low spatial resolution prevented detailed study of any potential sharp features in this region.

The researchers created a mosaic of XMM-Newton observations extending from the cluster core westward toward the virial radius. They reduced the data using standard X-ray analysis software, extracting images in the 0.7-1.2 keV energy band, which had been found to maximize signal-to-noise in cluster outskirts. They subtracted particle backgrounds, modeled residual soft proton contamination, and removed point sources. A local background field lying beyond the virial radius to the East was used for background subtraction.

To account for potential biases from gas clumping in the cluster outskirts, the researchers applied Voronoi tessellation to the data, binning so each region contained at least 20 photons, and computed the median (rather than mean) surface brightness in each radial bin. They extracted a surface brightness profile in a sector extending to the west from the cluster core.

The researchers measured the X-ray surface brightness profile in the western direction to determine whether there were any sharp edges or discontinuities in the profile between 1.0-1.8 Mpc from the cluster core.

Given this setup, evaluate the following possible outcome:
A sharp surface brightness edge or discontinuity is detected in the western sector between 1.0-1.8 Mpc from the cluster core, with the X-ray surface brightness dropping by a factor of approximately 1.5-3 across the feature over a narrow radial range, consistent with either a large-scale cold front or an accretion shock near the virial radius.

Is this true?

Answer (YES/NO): YES